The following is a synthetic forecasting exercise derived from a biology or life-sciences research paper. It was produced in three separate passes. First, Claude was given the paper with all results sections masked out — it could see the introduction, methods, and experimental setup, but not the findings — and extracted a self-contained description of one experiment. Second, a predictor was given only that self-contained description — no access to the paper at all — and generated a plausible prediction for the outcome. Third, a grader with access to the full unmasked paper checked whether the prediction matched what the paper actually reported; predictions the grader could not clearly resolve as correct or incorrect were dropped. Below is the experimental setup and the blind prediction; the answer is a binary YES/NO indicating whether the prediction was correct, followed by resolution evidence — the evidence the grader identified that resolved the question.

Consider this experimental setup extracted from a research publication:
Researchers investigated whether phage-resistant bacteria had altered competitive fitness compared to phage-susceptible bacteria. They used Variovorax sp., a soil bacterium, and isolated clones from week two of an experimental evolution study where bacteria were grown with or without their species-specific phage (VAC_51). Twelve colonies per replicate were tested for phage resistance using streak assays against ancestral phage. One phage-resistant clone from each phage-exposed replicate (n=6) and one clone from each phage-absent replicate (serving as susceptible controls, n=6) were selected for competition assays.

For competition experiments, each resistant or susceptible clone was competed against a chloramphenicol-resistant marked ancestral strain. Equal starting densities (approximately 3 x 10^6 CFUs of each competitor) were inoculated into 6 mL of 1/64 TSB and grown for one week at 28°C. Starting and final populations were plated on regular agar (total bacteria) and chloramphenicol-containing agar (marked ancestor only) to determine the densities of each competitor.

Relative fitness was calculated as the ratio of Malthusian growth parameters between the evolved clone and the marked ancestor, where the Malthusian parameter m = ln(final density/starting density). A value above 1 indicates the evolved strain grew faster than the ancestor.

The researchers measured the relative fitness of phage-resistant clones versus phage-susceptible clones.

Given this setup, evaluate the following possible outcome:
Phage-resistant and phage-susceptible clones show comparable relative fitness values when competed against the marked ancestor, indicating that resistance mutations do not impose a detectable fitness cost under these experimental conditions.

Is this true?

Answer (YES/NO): YES